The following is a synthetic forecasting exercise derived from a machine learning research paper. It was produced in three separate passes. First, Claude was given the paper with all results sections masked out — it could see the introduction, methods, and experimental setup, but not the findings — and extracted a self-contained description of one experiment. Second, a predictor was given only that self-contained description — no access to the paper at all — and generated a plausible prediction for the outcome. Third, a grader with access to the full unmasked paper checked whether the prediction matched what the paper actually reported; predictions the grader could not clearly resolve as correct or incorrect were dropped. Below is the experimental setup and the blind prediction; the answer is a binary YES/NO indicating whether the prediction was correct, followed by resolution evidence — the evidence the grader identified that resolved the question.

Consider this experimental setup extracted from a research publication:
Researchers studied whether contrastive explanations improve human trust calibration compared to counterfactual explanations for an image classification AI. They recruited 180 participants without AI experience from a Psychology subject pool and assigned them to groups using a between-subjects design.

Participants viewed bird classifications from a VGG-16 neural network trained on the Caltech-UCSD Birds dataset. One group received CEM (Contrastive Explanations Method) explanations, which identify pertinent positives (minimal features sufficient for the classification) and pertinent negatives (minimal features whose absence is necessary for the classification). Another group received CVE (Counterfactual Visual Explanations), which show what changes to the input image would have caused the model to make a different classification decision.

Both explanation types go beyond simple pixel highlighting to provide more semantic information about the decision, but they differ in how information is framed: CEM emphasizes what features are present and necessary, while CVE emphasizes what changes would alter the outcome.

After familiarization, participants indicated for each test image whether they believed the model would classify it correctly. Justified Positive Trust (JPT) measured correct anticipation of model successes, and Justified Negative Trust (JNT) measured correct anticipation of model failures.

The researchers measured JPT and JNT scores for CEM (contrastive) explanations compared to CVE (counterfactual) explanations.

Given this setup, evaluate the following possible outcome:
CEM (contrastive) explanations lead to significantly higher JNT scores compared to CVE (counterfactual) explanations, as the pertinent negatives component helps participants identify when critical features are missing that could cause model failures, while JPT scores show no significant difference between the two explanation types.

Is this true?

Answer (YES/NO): NO